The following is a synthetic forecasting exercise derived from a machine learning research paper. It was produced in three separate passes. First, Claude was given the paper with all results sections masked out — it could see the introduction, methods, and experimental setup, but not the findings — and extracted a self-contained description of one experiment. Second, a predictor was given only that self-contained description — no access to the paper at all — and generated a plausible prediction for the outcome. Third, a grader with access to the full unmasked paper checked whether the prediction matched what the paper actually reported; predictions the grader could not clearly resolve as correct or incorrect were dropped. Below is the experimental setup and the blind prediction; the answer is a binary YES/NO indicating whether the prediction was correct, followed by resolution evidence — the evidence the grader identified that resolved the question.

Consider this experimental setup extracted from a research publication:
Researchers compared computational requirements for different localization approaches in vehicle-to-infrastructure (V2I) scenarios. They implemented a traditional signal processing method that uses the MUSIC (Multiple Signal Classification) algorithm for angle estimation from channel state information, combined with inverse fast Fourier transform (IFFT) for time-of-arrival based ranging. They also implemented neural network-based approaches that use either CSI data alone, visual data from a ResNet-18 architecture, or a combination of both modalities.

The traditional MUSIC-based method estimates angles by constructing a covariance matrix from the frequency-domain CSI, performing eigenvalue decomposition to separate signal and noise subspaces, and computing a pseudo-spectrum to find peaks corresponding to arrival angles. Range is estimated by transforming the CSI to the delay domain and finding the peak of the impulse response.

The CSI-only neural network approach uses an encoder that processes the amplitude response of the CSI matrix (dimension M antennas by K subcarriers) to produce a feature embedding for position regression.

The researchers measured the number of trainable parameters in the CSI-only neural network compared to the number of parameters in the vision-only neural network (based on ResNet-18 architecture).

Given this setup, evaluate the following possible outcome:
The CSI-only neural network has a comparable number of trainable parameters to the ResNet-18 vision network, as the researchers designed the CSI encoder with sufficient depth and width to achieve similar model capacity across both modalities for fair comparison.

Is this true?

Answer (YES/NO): NO